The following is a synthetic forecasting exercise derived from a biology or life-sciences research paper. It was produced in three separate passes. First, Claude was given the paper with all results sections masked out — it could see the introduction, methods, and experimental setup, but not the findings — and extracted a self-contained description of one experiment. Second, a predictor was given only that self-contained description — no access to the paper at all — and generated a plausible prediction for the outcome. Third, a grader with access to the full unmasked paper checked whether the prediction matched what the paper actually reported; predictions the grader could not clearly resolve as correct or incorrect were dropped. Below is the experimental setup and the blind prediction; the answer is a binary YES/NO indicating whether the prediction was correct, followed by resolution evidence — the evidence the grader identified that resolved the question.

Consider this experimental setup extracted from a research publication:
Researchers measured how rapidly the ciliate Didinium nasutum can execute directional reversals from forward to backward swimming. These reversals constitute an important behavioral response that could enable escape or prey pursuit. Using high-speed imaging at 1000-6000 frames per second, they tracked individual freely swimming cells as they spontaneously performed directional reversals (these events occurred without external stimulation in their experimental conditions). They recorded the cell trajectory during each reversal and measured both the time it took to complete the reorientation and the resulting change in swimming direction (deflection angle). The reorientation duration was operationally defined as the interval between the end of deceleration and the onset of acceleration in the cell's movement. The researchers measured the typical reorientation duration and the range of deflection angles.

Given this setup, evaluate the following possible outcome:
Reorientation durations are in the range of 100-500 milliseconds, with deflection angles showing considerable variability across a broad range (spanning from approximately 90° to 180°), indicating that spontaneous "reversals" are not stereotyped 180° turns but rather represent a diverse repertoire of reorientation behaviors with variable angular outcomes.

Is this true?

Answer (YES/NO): NO